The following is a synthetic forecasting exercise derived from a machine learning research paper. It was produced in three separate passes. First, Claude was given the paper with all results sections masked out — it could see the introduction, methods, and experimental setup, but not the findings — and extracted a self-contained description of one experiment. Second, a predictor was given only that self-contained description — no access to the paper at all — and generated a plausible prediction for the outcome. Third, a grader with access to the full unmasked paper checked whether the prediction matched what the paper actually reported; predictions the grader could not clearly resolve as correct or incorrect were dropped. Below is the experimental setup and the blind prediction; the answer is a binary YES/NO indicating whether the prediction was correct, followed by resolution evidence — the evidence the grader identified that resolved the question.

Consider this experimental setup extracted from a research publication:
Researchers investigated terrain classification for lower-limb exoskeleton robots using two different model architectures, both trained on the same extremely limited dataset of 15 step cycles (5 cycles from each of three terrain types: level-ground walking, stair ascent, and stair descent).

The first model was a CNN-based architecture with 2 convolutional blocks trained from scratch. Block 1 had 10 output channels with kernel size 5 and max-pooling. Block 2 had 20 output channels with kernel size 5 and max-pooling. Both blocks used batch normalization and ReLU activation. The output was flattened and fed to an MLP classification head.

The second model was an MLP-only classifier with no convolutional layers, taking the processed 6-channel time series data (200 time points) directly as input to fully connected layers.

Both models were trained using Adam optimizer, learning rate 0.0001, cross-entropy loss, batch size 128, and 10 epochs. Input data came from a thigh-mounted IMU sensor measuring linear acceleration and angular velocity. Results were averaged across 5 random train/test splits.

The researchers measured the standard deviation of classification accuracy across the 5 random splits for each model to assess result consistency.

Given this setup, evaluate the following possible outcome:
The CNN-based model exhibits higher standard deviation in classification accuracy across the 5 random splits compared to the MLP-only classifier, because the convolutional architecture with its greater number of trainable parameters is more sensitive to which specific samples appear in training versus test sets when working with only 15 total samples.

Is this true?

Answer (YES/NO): YES